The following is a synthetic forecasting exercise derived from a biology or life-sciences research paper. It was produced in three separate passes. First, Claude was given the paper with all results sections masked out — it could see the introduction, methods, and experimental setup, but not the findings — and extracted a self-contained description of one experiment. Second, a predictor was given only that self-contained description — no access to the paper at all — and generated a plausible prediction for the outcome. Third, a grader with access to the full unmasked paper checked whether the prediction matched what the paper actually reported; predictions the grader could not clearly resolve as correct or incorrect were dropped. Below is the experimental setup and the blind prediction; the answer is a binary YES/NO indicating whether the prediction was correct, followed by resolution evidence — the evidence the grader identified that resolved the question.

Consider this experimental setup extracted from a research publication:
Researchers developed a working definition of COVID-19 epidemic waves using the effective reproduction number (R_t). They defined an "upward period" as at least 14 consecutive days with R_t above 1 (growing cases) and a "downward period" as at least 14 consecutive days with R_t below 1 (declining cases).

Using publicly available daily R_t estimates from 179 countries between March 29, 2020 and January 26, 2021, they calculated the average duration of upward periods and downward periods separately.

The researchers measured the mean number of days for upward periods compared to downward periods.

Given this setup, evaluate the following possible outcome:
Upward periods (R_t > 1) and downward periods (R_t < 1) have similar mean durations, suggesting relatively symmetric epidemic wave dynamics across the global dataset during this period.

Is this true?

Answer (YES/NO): NO